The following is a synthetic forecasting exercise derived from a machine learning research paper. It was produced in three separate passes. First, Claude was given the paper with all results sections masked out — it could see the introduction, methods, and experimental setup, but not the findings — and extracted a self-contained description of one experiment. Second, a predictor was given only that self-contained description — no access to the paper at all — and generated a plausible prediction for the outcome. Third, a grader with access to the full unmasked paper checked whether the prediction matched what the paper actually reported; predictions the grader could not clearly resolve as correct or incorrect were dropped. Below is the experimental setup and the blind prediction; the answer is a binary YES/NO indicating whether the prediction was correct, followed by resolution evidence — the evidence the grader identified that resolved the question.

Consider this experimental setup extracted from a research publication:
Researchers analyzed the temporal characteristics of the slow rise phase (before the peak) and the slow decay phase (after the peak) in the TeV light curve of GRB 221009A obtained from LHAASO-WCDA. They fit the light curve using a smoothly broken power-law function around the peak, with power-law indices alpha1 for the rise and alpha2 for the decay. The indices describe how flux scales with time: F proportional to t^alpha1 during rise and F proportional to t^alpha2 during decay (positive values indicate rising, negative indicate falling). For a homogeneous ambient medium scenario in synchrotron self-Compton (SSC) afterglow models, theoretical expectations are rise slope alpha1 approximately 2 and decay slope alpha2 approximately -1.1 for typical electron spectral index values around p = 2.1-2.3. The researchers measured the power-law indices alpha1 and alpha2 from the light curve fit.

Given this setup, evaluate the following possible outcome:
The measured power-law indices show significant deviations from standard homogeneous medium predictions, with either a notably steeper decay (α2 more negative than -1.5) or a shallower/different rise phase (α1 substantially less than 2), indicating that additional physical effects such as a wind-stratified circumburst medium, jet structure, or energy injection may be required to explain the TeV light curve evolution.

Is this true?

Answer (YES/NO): NO